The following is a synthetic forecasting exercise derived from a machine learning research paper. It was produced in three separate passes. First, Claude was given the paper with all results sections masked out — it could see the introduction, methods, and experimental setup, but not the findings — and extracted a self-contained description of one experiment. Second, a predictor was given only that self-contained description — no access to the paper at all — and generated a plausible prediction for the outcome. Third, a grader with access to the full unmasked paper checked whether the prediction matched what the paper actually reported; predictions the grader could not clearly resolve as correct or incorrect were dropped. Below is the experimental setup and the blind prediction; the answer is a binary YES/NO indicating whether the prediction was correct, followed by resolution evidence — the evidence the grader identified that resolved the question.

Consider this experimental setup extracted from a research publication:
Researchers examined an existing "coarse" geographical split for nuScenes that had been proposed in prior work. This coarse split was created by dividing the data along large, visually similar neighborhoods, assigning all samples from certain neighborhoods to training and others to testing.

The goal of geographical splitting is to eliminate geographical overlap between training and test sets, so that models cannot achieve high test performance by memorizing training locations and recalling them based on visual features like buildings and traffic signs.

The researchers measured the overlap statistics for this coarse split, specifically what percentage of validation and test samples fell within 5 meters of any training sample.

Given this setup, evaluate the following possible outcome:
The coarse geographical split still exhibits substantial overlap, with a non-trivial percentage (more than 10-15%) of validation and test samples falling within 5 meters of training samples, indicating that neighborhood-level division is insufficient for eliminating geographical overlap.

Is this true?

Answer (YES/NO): NO